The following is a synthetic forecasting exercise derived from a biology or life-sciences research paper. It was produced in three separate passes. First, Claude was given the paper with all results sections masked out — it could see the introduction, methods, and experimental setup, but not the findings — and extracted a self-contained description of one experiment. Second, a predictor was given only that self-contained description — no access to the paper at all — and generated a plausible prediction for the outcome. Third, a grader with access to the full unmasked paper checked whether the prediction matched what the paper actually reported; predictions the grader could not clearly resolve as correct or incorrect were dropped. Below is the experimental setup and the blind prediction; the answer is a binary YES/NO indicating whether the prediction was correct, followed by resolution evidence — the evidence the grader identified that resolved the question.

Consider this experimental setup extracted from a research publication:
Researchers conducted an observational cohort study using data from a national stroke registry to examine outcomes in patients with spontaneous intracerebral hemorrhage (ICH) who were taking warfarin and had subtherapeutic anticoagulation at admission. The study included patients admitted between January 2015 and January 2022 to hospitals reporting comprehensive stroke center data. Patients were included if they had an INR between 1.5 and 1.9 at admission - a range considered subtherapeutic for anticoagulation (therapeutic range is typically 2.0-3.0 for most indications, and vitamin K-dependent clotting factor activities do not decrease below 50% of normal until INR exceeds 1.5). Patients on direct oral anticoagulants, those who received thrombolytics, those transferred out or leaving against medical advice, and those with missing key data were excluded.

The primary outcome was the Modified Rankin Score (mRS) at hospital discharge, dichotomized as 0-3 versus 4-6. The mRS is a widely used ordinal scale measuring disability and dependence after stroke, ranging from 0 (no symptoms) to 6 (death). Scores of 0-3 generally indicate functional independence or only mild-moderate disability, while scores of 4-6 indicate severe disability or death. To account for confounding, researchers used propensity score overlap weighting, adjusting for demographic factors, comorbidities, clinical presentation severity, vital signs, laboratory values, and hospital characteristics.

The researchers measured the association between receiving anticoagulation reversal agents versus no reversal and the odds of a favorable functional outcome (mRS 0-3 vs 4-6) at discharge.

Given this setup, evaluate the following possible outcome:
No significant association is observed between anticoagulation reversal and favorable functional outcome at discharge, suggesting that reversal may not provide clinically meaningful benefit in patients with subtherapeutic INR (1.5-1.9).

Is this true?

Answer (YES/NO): YES